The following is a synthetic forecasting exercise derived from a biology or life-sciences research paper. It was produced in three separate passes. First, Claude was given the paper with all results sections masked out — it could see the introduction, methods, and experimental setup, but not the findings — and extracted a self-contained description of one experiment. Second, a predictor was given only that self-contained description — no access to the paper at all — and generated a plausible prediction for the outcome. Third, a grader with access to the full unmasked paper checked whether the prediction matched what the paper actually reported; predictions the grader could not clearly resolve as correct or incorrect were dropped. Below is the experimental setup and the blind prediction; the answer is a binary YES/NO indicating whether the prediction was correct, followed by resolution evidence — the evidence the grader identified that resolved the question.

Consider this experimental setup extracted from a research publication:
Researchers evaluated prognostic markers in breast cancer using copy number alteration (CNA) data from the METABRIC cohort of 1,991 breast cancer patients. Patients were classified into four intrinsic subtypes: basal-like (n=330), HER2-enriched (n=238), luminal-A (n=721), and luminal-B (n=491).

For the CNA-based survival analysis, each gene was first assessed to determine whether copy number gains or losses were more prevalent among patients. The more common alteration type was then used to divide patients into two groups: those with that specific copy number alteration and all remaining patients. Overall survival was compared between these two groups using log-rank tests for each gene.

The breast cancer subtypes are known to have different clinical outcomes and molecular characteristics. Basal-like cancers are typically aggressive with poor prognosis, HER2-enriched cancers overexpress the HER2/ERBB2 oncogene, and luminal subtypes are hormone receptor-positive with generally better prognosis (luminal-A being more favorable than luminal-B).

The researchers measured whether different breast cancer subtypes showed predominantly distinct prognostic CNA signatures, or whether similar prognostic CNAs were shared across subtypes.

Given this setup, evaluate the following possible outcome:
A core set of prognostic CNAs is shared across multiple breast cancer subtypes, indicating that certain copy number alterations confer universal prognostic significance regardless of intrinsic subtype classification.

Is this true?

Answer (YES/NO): NO